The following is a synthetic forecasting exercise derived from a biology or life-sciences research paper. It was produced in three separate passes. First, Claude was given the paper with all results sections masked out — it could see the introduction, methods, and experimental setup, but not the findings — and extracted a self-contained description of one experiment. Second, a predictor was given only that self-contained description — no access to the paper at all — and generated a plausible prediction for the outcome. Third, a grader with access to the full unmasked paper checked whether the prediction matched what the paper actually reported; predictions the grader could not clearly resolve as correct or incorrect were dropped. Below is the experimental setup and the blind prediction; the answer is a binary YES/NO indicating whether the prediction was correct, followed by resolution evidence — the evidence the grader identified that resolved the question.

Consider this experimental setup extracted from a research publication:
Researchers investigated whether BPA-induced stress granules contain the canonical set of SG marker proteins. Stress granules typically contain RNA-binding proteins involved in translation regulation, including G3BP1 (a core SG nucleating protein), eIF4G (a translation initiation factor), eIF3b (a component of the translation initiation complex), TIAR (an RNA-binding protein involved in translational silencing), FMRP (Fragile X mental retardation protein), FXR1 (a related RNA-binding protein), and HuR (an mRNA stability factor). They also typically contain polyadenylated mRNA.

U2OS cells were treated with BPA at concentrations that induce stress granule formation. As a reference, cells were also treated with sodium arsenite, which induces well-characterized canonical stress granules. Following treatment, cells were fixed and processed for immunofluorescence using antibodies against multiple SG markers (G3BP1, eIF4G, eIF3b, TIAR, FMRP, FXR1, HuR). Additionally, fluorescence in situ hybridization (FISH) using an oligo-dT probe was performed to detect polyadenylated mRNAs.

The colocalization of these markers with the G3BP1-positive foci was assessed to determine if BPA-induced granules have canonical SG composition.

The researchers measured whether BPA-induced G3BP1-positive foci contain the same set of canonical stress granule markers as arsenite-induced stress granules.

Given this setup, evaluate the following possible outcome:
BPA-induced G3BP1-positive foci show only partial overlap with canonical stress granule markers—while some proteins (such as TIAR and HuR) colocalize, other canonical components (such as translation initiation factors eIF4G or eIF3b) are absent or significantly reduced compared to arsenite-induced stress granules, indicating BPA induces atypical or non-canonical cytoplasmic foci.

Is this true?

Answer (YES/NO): NO